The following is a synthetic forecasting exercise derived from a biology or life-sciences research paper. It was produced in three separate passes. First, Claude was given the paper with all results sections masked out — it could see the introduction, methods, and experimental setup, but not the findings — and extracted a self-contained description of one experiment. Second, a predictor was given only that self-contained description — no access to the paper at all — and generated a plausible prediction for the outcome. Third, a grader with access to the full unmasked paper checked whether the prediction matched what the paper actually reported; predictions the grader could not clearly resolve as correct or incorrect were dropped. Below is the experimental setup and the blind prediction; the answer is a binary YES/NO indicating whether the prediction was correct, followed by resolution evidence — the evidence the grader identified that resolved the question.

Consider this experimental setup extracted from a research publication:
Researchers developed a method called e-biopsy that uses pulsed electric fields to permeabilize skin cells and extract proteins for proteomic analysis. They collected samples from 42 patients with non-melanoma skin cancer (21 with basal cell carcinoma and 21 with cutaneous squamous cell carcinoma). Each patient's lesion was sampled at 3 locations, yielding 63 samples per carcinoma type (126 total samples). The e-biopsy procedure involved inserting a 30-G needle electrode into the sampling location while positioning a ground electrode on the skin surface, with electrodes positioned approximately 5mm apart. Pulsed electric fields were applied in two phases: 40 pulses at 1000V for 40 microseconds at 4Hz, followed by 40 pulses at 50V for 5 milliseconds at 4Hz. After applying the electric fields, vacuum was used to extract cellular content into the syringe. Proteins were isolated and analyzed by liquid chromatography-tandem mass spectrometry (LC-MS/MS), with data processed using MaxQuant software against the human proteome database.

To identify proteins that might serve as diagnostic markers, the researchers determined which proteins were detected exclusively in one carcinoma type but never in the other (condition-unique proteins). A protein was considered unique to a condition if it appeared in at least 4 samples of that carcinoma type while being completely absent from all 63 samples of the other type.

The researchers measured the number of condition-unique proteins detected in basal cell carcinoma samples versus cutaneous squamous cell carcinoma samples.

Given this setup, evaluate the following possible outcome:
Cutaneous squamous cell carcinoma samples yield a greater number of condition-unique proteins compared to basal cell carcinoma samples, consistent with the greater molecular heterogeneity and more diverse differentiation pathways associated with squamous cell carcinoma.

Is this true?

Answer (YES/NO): NO